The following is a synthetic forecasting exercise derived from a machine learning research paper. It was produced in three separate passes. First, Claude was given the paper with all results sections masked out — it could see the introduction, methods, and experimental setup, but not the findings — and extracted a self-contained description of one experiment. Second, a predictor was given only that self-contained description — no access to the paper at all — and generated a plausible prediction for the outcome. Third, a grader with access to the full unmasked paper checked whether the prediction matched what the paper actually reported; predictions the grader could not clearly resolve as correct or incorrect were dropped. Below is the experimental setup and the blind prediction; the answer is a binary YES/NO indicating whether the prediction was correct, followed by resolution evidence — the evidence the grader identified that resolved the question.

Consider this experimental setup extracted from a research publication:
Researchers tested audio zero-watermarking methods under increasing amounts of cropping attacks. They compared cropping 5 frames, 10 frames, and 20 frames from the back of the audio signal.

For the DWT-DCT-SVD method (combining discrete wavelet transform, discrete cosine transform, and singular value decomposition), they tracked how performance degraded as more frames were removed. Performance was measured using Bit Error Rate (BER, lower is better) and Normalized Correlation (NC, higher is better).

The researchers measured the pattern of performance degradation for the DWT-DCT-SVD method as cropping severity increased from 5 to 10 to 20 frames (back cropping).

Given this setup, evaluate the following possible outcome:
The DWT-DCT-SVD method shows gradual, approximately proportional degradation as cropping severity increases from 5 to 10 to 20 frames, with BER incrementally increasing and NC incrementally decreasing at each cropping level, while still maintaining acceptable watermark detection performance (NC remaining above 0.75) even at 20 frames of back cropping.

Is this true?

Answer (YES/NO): NO